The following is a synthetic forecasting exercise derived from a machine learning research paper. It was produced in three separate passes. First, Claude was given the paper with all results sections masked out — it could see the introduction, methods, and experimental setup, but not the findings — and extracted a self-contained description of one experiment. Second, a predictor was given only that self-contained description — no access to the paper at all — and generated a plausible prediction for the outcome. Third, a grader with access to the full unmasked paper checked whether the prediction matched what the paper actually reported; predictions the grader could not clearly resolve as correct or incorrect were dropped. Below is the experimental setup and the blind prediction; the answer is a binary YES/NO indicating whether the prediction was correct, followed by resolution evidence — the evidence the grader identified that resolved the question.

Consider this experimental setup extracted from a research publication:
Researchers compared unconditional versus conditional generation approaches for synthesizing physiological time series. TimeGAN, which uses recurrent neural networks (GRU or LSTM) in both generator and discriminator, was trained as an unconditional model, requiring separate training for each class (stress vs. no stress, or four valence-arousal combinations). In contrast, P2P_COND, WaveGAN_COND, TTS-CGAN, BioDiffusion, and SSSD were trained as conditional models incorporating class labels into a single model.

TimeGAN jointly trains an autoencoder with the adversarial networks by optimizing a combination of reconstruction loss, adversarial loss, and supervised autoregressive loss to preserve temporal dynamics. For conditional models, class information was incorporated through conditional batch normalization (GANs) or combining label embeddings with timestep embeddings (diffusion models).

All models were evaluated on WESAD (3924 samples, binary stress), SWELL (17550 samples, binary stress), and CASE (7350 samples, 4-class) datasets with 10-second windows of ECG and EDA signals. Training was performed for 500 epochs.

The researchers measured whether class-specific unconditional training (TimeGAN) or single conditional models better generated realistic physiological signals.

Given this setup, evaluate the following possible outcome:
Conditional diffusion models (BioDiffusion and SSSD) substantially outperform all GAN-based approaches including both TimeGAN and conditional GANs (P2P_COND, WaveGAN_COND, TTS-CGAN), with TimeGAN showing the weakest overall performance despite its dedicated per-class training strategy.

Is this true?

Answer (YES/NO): NO